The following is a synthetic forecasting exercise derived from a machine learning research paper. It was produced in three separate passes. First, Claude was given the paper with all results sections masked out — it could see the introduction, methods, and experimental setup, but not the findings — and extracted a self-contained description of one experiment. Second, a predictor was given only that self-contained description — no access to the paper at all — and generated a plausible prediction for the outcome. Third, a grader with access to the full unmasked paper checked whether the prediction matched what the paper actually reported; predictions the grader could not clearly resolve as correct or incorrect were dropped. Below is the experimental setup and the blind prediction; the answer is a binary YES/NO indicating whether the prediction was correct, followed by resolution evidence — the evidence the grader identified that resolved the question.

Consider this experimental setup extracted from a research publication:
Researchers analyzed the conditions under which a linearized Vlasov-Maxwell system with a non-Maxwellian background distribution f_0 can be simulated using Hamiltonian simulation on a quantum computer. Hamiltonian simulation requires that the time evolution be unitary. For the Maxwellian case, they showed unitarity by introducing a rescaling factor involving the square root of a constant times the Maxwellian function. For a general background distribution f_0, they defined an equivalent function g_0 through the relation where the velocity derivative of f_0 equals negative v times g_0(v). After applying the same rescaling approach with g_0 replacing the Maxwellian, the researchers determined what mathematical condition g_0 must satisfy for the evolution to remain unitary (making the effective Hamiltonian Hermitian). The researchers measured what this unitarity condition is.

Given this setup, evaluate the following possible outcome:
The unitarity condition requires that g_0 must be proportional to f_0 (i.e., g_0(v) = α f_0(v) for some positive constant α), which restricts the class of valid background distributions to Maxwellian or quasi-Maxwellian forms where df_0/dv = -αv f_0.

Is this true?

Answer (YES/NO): NO